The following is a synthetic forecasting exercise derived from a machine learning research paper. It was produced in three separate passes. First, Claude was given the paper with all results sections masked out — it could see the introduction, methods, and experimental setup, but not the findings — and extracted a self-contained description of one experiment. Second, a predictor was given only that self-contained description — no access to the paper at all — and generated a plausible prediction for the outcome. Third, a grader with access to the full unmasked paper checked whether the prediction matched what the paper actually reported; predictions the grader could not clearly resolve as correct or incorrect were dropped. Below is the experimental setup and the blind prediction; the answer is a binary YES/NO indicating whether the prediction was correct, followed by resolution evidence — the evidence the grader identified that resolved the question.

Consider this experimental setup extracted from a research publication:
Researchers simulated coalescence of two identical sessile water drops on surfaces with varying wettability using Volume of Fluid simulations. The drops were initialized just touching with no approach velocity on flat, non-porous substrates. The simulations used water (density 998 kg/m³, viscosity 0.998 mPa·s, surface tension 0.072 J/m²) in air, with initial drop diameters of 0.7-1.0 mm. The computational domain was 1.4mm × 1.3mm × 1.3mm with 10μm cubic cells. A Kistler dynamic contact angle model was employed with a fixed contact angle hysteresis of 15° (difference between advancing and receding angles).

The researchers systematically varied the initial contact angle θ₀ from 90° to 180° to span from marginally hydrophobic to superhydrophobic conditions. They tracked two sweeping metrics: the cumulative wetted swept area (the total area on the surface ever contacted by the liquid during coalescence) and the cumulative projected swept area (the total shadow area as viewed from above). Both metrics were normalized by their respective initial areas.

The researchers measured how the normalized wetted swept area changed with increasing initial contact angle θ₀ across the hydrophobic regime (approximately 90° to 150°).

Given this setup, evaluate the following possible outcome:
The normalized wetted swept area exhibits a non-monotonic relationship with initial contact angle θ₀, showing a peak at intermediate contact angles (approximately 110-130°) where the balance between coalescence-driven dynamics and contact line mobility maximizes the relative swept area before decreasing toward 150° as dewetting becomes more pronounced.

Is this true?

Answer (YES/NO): NO